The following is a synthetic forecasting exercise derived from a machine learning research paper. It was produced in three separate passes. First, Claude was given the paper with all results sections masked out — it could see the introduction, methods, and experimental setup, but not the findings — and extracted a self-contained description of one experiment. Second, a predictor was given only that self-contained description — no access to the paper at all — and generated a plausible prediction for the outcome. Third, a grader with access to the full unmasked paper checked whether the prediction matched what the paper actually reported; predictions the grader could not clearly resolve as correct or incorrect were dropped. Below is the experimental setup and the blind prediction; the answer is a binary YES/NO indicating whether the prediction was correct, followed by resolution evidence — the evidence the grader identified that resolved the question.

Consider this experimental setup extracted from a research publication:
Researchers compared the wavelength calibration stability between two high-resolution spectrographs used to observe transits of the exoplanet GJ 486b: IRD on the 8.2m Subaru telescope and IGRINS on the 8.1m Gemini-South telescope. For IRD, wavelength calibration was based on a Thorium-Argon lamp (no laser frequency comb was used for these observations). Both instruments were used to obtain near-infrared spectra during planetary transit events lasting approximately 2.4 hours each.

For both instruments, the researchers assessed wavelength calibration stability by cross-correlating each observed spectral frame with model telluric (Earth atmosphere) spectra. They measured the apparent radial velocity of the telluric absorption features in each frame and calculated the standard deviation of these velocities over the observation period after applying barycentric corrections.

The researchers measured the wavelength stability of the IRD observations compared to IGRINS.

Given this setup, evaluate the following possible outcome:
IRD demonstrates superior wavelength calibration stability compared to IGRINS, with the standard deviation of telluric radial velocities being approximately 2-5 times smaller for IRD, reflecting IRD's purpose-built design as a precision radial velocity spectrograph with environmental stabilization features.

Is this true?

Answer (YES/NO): NO